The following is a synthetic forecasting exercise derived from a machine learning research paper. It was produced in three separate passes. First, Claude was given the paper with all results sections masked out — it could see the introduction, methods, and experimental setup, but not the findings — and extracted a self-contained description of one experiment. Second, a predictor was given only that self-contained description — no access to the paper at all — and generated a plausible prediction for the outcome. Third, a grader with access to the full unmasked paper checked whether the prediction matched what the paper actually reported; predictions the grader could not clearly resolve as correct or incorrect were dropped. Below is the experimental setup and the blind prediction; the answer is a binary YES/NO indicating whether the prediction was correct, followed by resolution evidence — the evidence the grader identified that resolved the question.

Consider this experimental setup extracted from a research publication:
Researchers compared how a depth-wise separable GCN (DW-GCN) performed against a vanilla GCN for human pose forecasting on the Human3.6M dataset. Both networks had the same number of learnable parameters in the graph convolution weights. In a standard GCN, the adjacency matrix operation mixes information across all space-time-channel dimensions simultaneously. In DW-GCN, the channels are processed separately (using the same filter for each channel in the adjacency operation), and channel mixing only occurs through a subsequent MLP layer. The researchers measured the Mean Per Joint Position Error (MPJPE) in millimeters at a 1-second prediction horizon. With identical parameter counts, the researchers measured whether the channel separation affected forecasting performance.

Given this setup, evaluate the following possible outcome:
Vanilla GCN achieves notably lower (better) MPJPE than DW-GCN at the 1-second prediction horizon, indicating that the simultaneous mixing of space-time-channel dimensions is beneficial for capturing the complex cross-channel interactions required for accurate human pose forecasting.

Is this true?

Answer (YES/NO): NO